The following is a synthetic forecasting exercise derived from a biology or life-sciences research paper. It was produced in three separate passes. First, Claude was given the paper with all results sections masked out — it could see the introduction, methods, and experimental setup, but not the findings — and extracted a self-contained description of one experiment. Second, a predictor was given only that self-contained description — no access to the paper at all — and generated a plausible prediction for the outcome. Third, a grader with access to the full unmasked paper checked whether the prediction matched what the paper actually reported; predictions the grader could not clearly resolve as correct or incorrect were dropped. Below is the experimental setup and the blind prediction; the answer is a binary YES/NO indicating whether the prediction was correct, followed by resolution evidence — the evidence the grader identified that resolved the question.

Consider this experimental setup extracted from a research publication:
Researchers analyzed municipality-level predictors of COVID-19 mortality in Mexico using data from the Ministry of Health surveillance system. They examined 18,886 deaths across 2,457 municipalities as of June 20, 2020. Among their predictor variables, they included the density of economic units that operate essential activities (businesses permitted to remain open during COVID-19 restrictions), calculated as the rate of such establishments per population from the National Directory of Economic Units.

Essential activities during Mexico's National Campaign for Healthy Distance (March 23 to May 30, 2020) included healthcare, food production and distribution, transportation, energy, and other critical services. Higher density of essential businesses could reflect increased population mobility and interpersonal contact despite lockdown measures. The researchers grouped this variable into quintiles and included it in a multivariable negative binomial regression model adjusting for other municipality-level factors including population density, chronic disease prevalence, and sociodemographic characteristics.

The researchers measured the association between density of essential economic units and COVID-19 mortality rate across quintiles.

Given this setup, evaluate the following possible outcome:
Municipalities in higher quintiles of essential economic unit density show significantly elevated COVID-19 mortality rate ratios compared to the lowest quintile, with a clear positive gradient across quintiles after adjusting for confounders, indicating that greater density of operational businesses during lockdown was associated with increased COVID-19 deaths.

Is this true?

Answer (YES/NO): NO